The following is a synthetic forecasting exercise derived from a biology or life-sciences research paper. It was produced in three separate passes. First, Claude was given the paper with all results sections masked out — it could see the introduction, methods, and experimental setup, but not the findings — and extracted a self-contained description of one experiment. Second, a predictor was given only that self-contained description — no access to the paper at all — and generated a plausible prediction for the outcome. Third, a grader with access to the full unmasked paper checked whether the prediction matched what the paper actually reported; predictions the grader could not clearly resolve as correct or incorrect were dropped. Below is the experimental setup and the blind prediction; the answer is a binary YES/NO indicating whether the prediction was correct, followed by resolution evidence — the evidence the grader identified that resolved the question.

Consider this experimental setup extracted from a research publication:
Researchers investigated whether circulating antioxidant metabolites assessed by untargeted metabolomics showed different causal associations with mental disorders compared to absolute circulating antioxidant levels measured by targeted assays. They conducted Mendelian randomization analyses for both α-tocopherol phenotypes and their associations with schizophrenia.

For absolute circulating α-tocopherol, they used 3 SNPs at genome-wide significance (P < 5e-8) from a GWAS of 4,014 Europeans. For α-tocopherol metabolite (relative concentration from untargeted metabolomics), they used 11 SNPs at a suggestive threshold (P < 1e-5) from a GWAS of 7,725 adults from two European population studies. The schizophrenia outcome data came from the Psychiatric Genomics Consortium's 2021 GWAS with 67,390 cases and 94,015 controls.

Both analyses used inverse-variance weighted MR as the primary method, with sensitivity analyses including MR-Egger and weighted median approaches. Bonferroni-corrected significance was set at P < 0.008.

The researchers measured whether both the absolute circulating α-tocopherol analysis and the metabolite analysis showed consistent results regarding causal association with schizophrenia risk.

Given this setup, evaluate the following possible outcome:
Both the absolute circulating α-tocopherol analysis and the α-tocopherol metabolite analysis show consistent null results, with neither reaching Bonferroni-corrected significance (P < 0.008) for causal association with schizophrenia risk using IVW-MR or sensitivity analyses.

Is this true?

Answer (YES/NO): NO